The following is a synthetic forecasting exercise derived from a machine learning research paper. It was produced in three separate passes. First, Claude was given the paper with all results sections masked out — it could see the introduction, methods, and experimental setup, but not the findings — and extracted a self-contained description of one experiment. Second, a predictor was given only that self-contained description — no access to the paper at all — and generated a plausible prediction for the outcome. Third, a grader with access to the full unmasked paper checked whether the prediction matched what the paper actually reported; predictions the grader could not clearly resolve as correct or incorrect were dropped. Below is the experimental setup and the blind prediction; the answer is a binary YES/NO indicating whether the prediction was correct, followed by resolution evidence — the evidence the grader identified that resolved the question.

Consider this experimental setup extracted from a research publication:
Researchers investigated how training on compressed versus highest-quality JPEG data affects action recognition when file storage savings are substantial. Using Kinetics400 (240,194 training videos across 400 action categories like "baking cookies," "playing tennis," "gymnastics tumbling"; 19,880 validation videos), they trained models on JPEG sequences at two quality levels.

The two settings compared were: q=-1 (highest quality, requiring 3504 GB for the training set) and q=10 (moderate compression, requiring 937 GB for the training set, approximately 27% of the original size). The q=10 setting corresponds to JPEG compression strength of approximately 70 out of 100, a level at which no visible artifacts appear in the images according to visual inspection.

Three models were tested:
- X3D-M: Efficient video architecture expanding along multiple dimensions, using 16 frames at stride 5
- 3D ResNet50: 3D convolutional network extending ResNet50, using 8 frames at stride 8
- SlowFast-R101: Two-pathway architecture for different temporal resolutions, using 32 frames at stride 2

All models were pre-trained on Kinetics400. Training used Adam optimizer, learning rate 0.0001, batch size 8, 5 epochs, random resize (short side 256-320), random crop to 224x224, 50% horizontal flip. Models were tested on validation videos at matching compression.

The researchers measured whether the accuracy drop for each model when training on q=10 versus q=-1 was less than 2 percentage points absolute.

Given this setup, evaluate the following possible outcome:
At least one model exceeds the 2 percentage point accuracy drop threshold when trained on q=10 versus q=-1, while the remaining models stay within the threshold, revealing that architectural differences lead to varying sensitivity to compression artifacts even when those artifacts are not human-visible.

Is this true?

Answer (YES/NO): NO